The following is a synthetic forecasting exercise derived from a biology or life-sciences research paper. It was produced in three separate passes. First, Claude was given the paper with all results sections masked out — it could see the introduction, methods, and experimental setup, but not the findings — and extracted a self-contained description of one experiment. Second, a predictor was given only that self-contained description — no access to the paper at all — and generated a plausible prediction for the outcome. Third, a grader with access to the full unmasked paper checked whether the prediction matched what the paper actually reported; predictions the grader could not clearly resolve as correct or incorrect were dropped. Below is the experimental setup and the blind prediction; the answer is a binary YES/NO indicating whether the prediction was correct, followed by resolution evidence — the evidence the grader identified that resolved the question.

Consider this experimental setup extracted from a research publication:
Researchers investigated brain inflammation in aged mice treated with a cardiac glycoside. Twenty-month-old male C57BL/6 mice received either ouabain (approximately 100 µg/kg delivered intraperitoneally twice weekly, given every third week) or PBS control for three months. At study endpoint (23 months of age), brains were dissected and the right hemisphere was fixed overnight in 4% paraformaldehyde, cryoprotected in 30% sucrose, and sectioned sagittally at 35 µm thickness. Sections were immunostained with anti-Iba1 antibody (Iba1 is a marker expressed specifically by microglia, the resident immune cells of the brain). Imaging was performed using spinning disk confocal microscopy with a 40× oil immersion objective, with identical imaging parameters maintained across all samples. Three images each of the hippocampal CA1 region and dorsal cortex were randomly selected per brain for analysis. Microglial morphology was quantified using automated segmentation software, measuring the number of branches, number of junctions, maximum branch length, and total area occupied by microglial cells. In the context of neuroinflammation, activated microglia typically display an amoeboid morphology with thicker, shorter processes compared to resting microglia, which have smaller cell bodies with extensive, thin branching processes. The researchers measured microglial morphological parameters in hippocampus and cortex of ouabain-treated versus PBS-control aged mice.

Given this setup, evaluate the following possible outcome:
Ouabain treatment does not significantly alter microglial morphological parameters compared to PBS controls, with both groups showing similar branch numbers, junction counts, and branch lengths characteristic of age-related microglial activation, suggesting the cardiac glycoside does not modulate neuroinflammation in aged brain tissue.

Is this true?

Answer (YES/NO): NO